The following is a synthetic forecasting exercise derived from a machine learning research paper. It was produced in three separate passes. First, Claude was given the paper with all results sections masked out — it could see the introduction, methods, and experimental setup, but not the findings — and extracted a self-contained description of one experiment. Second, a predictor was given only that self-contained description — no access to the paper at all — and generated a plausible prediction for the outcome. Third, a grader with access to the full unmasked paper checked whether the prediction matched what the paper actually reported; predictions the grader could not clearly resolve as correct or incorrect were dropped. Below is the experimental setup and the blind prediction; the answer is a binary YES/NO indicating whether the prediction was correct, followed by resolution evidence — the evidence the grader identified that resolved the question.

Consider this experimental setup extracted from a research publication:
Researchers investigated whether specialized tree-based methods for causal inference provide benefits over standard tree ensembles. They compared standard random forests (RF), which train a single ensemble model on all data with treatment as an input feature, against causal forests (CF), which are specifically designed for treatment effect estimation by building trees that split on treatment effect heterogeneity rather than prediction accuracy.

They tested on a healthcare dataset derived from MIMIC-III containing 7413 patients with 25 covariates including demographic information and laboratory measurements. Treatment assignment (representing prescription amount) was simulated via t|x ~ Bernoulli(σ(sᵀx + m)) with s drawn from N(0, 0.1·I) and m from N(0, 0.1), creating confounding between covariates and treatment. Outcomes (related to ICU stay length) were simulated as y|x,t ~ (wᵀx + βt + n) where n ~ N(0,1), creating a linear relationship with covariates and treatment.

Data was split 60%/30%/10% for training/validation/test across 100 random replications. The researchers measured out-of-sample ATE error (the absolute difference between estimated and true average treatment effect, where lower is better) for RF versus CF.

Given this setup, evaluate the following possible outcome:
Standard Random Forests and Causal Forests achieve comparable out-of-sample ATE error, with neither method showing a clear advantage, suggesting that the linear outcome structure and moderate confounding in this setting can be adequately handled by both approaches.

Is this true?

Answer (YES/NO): NO